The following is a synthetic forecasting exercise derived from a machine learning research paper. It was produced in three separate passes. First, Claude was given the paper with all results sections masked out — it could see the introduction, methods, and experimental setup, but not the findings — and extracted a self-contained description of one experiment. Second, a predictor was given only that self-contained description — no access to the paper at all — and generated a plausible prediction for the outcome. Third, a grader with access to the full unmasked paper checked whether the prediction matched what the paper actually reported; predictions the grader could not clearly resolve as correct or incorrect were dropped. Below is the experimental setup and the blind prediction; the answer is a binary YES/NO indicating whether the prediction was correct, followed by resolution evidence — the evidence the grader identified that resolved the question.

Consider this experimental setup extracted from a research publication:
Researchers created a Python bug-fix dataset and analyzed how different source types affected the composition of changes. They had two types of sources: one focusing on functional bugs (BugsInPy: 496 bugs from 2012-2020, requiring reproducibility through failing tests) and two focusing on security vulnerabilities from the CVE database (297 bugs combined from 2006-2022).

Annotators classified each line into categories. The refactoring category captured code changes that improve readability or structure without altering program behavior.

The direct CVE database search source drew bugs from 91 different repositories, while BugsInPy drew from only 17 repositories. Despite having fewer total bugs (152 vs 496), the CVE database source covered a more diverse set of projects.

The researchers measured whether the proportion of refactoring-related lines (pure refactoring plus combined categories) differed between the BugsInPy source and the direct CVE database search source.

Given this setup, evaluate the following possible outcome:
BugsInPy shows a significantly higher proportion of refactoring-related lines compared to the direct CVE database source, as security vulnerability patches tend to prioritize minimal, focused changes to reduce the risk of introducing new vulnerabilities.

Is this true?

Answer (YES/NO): NO